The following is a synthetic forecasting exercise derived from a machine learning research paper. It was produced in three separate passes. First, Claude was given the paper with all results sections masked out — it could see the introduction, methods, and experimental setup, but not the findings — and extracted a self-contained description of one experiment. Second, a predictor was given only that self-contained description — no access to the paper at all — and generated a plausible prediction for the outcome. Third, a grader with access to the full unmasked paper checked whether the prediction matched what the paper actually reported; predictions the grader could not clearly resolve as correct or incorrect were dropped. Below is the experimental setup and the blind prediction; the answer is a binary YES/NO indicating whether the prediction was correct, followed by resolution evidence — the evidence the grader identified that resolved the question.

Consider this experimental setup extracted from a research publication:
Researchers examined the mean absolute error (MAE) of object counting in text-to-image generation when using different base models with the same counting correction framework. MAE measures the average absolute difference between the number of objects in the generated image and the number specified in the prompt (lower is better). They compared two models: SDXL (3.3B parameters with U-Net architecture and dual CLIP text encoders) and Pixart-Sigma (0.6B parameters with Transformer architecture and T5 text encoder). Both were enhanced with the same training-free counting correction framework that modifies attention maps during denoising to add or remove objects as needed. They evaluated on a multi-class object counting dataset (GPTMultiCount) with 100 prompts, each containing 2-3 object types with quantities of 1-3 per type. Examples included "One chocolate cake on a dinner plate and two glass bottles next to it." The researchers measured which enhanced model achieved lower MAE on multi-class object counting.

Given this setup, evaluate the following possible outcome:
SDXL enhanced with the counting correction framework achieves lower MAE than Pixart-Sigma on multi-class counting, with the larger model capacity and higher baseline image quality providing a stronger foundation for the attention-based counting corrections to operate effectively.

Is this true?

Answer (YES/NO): NO